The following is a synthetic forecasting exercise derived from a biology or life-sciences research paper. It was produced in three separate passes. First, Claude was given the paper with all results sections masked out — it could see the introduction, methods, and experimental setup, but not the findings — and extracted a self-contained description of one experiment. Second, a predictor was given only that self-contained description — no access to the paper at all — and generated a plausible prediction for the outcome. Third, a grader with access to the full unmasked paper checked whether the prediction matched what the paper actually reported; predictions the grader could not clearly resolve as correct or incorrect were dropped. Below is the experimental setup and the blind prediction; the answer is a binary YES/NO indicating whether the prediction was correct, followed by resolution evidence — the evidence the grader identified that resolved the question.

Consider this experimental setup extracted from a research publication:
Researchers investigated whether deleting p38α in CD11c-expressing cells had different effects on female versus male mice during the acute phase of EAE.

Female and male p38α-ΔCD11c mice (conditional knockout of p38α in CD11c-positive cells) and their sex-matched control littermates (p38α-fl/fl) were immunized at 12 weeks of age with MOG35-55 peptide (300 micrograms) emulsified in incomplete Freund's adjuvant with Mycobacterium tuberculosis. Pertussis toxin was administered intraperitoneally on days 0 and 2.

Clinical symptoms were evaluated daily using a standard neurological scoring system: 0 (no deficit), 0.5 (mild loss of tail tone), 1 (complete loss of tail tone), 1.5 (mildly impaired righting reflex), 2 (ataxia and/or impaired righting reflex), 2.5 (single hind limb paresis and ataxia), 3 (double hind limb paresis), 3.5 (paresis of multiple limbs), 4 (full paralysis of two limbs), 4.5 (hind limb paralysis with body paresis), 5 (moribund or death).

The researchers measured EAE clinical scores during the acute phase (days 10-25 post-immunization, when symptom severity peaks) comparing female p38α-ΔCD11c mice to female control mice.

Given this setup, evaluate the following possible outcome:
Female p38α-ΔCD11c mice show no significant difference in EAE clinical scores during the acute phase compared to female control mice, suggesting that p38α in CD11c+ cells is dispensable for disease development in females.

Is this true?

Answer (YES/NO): NO